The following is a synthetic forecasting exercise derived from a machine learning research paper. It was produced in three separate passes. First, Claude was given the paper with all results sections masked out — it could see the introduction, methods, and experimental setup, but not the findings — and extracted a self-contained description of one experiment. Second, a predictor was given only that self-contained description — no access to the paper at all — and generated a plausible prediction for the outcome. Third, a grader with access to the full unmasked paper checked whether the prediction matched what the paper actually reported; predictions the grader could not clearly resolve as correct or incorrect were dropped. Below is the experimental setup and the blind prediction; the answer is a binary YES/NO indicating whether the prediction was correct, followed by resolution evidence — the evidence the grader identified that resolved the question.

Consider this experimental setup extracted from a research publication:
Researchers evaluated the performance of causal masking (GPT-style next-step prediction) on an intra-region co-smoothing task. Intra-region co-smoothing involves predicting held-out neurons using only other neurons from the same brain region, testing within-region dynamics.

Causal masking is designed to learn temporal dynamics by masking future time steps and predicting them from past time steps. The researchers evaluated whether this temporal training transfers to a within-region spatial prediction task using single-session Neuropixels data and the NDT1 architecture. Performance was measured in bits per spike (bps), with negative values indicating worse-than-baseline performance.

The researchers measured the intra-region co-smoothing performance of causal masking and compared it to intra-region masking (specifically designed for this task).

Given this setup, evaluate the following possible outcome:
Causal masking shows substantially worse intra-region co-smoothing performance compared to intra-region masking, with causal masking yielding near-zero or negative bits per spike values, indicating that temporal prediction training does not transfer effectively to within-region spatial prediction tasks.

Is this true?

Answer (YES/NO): YES